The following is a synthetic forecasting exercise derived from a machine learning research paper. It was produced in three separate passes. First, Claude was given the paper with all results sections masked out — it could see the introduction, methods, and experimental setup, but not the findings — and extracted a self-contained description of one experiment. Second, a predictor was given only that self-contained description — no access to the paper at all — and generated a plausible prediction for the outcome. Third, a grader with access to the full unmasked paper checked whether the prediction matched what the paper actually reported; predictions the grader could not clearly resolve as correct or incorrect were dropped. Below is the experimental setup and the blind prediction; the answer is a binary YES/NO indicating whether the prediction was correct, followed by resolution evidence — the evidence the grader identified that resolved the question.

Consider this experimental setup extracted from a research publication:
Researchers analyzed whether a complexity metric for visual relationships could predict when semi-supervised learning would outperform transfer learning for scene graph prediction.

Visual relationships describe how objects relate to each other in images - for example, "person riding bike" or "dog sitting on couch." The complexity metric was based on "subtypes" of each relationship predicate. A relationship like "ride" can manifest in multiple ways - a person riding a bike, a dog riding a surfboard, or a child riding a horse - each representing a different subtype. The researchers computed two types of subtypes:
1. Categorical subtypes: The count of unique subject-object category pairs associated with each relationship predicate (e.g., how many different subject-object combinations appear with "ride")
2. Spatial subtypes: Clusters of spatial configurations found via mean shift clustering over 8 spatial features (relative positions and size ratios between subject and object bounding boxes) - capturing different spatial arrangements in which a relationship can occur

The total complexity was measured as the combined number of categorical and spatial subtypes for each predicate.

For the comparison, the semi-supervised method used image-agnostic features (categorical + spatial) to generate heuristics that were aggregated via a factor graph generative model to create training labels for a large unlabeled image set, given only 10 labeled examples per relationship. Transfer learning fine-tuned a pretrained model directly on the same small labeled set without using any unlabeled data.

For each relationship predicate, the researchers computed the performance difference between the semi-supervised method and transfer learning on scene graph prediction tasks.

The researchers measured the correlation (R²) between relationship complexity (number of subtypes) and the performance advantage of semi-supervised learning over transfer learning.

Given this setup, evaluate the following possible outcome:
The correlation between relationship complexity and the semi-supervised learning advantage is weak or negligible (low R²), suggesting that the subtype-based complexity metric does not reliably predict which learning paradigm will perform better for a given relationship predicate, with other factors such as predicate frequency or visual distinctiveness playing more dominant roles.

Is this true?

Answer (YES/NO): NO